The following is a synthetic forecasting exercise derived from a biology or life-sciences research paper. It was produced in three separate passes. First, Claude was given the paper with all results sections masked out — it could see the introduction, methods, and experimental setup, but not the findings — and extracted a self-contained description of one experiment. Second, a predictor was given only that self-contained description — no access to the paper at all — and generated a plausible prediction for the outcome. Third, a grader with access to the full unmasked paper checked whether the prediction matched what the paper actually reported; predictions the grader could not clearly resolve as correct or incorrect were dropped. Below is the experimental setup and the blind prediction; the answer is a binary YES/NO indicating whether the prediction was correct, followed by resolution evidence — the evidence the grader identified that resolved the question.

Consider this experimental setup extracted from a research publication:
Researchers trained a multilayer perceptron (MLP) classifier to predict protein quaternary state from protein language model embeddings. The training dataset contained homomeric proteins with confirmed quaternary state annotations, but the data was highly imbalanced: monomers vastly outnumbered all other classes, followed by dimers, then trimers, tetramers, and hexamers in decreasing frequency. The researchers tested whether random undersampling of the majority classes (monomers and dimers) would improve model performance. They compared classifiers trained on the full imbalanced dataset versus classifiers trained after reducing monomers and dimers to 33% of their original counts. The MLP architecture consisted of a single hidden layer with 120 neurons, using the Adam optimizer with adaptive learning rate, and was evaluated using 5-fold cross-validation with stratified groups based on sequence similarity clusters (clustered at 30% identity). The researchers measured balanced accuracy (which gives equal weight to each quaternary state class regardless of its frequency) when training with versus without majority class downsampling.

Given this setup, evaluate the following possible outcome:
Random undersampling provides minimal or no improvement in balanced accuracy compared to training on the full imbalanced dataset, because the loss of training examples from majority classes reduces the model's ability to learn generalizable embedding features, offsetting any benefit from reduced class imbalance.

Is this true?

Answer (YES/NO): NO